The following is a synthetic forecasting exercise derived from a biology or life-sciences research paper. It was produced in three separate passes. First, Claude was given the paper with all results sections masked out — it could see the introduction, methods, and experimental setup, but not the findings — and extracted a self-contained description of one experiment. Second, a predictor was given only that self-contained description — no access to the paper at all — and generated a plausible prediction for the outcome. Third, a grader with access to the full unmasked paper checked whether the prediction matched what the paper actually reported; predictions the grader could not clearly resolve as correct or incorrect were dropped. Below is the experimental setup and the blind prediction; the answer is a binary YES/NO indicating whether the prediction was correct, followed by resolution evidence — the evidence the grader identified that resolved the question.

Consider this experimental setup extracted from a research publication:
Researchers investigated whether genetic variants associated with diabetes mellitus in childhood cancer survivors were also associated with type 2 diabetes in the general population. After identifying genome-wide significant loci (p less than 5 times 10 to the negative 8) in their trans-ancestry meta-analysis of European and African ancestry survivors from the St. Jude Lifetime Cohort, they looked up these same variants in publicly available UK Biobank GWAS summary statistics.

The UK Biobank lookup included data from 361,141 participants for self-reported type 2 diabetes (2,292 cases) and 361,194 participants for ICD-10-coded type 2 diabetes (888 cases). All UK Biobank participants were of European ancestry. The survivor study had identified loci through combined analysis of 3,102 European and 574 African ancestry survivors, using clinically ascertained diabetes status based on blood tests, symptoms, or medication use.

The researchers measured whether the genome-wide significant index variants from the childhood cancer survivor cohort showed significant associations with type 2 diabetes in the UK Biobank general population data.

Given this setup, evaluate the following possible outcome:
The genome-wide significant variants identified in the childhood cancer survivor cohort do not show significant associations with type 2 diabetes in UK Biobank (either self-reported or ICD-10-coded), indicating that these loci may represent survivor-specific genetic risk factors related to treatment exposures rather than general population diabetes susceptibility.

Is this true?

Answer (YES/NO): NO